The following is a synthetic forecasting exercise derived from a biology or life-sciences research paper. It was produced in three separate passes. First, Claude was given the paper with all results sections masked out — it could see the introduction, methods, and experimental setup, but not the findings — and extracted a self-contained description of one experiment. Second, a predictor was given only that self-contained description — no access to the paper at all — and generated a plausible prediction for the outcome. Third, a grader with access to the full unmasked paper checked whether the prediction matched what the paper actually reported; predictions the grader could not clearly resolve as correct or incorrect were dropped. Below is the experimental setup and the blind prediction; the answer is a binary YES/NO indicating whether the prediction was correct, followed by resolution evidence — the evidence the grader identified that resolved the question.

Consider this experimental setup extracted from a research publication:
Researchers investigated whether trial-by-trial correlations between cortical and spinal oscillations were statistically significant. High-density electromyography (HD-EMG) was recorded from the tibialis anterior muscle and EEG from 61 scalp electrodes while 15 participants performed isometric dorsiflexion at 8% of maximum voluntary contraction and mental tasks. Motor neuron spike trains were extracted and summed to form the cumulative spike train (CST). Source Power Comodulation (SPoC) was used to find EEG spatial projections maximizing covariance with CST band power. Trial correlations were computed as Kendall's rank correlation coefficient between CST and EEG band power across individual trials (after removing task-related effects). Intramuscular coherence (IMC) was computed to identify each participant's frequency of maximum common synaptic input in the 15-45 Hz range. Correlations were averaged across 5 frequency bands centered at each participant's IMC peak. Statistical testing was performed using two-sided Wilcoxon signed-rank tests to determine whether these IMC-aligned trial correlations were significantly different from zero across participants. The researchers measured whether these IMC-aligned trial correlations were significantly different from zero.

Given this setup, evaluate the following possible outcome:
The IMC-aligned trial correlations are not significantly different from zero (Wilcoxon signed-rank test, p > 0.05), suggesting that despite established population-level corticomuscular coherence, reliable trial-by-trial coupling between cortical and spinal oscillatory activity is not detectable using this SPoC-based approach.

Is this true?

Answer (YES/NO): NO